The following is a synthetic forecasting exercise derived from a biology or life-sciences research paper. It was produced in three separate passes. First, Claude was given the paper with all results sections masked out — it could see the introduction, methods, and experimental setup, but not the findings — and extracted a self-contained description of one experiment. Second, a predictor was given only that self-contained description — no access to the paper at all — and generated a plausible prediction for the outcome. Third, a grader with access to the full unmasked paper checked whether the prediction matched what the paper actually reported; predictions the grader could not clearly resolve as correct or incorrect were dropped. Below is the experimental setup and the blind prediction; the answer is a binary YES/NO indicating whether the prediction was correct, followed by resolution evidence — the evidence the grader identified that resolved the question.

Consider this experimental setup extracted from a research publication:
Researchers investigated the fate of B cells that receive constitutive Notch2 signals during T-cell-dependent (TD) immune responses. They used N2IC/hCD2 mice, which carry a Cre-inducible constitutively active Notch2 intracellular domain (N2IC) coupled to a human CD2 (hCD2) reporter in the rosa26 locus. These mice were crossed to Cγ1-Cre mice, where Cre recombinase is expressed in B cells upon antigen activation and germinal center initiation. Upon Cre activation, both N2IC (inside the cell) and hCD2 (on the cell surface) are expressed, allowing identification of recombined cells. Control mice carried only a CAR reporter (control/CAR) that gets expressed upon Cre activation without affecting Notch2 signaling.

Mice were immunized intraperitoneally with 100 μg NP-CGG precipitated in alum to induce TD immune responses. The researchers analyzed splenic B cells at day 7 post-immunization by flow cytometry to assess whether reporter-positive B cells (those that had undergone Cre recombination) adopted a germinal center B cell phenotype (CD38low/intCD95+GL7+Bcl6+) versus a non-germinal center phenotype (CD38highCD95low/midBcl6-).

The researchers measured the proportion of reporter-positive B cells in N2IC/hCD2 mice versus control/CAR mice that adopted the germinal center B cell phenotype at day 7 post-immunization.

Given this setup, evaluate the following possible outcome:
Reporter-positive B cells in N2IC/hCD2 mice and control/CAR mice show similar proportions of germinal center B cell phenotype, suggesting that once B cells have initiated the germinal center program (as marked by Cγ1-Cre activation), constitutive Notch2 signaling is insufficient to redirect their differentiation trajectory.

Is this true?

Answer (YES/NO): NO